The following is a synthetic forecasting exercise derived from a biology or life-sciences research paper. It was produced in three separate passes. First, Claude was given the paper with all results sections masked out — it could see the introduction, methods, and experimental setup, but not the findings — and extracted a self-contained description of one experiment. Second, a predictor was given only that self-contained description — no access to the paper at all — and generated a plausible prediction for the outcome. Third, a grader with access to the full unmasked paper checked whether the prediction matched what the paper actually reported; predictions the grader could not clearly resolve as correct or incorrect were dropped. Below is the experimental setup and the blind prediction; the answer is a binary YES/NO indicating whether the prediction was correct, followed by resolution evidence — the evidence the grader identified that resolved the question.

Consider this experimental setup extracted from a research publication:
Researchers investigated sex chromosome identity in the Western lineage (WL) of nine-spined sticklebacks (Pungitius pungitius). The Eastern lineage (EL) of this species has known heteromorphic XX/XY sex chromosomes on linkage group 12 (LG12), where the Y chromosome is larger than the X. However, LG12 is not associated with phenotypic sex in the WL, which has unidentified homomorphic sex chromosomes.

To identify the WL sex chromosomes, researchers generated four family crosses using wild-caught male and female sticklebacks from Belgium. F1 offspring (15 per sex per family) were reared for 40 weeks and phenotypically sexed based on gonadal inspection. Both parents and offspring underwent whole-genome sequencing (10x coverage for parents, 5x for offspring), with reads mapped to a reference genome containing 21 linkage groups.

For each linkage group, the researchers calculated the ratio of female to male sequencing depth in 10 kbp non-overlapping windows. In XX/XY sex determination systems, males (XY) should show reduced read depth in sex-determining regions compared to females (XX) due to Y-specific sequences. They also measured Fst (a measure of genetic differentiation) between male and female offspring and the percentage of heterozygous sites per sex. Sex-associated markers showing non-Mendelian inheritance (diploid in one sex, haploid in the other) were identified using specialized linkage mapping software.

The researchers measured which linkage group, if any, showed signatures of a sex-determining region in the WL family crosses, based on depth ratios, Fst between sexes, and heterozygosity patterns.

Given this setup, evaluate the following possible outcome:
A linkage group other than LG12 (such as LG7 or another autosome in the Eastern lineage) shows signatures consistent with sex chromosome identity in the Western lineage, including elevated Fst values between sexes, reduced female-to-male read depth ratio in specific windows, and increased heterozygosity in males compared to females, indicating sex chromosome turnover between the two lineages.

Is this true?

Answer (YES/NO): NO